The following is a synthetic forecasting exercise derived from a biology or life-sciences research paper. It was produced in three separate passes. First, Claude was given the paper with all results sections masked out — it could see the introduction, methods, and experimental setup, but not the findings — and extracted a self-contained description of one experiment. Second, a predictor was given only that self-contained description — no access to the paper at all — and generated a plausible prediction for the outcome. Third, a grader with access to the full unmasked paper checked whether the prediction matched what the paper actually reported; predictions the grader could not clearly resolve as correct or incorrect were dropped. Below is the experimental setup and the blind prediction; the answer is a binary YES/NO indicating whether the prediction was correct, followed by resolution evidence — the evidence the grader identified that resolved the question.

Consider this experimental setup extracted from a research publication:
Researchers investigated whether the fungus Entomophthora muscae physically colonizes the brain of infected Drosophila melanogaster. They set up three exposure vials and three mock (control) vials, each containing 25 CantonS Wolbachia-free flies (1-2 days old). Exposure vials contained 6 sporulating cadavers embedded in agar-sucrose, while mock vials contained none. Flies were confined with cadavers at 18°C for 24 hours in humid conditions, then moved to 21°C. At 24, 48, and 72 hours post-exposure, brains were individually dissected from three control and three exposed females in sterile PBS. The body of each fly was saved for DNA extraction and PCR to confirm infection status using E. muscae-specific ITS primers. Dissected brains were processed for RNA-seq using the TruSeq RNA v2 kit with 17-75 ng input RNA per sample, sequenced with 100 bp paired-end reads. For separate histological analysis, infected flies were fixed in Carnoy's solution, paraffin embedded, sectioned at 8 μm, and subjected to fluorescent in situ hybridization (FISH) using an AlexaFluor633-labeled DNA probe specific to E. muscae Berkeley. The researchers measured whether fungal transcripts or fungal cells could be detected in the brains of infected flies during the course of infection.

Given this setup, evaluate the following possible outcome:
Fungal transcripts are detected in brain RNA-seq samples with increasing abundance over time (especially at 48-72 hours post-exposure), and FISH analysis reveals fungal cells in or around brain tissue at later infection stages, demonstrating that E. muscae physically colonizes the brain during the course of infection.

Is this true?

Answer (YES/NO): YES